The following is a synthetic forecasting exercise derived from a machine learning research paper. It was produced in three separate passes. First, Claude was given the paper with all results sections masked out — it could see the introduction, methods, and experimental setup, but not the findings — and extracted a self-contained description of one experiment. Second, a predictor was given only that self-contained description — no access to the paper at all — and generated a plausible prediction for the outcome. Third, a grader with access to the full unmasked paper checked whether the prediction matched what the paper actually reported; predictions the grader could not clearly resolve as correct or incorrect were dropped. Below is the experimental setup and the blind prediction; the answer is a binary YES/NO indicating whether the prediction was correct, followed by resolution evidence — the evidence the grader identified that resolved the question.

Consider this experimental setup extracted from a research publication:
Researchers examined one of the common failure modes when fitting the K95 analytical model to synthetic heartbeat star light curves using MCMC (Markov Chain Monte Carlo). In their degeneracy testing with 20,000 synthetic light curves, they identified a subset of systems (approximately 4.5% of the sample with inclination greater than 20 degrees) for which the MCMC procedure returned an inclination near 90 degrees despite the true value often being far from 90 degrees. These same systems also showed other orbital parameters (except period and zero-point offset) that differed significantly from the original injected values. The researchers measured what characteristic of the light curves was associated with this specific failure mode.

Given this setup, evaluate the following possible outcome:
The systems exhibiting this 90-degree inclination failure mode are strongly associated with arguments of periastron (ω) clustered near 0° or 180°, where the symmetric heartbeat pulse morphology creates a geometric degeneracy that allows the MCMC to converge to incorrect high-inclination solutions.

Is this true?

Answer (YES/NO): NO